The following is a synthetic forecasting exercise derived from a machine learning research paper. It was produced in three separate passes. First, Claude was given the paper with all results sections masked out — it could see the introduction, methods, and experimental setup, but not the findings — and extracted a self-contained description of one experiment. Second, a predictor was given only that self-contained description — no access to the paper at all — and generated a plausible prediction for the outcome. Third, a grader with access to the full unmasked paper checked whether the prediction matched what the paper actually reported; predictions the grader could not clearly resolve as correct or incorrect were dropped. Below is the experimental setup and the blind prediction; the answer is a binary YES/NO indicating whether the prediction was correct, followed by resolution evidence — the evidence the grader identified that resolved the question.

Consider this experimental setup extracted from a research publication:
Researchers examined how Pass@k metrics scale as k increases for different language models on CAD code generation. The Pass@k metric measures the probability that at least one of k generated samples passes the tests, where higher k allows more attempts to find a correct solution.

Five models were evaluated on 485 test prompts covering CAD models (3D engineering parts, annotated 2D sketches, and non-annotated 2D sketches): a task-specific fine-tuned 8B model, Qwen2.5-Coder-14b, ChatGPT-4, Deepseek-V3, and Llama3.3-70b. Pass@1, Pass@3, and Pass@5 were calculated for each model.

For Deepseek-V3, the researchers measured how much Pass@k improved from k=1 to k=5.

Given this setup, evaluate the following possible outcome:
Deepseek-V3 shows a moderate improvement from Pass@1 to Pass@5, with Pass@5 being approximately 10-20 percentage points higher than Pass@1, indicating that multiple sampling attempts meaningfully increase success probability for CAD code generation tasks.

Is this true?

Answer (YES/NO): NO